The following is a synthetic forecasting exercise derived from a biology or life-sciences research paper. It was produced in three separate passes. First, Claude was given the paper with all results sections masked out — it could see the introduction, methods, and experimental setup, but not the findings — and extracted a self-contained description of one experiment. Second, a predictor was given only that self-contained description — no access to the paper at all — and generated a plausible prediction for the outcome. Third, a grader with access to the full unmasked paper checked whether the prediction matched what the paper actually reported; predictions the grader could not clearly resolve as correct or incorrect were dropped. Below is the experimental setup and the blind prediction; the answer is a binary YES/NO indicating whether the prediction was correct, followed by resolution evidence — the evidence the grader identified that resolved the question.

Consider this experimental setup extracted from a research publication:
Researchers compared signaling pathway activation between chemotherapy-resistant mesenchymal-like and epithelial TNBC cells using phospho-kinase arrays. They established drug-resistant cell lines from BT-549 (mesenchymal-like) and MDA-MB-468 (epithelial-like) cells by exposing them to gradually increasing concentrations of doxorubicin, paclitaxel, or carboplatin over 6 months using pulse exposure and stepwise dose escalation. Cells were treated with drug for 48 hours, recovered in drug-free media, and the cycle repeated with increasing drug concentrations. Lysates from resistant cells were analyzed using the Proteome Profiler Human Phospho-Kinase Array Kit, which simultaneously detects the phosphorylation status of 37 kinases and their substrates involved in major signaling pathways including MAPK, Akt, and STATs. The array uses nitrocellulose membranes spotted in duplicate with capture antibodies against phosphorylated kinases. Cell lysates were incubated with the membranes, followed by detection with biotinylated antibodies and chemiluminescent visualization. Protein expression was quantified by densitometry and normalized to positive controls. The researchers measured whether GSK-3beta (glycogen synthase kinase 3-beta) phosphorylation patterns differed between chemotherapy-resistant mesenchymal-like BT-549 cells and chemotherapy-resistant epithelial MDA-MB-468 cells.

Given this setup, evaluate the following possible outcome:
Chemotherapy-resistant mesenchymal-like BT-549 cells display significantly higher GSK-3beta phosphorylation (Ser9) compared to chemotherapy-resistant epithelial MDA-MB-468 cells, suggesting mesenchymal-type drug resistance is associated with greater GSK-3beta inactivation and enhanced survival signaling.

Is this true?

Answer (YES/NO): NO